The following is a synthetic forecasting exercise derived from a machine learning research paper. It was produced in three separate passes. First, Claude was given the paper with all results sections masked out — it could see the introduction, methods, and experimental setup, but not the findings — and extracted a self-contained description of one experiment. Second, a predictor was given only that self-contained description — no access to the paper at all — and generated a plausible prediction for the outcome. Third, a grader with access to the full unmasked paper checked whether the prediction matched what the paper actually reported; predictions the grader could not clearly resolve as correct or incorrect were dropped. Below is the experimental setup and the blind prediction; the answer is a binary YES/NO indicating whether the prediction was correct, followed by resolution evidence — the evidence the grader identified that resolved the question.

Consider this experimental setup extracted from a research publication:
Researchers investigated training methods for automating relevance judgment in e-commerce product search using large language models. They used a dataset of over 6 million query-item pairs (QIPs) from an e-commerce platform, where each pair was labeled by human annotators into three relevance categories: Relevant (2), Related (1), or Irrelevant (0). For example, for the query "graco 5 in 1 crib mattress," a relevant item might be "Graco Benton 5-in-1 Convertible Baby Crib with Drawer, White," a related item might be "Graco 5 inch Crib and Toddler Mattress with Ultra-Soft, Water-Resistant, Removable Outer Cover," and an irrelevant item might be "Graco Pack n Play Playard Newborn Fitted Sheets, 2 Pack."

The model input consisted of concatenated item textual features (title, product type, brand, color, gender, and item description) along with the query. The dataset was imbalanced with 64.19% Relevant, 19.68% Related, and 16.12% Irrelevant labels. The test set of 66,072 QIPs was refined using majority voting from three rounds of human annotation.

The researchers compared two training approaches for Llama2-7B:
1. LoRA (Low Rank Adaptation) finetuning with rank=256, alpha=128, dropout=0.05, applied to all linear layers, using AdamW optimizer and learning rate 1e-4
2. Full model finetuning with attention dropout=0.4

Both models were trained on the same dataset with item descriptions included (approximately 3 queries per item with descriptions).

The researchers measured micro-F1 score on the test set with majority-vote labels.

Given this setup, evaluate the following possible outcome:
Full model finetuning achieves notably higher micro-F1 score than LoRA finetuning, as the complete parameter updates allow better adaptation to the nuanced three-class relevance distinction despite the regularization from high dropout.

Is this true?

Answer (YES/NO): NO